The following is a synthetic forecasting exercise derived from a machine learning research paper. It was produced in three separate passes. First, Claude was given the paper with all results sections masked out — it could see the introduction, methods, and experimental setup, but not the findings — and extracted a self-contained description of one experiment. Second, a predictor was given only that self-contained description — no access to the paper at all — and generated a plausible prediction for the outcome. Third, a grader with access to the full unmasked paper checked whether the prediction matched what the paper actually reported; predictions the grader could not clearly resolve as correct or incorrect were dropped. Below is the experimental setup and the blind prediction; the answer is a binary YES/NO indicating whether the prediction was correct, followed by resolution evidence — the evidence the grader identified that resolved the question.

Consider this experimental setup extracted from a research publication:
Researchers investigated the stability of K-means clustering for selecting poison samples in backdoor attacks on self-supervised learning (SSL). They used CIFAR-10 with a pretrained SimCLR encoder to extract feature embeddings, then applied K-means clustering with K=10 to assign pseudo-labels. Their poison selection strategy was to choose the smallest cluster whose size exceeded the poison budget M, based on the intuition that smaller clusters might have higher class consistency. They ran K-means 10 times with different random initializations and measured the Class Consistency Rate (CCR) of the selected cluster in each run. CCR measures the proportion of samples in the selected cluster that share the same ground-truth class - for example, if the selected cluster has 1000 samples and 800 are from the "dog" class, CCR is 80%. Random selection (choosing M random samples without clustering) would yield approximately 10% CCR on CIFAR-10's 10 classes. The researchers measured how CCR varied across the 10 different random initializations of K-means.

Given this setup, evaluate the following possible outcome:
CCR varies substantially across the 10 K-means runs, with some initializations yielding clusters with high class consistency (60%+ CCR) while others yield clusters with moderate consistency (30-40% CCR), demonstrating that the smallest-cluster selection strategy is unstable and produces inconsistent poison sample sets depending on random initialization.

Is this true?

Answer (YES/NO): NO